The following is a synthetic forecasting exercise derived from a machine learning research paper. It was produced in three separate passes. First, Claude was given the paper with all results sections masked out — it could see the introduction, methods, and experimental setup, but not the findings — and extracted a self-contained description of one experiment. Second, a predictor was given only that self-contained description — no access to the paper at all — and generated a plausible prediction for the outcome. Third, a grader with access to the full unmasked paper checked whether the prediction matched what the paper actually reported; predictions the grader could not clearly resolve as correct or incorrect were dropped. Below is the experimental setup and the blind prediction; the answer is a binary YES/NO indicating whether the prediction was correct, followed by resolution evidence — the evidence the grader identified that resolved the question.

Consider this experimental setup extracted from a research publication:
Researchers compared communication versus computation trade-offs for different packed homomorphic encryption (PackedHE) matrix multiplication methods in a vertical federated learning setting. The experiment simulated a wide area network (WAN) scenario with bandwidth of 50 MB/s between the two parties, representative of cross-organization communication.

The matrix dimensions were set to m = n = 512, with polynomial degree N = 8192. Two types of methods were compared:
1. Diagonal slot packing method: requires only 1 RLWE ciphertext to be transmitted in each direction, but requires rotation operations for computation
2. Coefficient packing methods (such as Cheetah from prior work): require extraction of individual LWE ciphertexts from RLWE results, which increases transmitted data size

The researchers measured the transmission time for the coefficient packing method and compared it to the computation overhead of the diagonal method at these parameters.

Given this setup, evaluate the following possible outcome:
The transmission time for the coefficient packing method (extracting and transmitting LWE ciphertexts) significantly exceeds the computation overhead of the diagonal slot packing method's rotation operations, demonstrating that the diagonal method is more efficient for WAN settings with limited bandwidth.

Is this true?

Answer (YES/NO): YES